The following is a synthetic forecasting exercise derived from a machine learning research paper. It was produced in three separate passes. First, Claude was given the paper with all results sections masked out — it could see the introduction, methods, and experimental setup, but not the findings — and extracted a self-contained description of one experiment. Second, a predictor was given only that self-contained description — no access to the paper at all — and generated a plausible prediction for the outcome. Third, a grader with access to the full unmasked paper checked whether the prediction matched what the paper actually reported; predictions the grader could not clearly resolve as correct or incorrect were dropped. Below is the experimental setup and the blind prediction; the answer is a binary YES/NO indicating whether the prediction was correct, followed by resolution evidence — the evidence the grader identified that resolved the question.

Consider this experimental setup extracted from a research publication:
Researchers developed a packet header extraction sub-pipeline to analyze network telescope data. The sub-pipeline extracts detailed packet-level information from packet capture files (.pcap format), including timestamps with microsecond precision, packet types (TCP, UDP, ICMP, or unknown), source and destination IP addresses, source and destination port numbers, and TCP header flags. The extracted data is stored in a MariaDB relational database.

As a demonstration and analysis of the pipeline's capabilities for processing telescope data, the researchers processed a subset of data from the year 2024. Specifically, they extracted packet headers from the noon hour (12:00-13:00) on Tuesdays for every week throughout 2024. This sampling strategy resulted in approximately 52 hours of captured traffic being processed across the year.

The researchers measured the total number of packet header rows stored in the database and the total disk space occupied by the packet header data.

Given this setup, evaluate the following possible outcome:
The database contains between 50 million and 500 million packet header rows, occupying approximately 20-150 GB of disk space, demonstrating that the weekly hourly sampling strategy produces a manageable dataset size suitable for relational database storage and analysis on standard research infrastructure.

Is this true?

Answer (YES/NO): NO